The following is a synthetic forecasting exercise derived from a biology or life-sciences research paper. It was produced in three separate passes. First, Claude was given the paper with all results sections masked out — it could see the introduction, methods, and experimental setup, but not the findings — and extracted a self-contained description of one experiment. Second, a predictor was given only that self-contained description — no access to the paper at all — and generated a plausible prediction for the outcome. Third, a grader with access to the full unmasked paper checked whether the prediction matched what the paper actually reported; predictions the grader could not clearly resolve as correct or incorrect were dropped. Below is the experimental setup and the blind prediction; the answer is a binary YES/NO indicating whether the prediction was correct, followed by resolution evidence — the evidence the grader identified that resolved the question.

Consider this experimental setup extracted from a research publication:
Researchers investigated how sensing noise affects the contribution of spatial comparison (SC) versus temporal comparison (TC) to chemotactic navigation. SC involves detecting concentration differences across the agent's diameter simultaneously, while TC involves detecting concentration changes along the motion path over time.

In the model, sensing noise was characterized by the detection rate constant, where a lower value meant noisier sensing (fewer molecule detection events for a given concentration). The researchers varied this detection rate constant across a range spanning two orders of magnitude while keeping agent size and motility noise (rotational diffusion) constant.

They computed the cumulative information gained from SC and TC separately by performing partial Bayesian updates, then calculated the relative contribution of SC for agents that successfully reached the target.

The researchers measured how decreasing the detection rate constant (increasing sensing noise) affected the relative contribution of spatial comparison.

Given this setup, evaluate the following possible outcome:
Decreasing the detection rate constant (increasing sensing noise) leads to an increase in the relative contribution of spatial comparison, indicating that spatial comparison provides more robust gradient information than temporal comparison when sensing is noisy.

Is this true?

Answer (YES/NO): NO